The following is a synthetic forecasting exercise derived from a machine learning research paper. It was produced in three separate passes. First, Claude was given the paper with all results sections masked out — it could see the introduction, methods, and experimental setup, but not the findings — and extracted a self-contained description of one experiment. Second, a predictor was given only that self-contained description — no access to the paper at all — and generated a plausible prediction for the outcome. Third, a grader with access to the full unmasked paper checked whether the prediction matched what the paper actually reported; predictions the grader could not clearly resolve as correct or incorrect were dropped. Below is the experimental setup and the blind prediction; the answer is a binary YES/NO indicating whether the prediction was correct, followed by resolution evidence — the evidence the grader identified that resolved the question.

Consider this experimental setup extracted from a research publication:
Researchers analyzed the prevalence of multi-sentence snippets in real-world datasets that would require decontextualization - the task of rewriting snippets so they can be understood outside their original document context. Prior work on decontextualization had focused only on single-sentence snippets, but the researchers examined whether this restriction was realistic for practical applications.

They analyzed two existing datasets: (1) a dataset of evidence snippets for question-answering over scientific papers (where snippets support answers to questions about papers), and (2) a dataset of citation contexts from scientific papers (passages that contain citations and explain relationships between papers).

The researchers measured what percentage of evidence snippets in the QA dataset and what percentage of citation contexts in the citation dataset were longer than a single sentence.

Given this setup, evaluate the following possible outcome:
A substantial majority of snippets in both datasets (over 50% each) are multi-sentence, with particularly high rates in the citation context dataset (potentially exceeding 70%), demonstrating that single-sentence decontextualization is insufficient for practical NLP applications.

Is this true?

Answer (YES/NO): NO